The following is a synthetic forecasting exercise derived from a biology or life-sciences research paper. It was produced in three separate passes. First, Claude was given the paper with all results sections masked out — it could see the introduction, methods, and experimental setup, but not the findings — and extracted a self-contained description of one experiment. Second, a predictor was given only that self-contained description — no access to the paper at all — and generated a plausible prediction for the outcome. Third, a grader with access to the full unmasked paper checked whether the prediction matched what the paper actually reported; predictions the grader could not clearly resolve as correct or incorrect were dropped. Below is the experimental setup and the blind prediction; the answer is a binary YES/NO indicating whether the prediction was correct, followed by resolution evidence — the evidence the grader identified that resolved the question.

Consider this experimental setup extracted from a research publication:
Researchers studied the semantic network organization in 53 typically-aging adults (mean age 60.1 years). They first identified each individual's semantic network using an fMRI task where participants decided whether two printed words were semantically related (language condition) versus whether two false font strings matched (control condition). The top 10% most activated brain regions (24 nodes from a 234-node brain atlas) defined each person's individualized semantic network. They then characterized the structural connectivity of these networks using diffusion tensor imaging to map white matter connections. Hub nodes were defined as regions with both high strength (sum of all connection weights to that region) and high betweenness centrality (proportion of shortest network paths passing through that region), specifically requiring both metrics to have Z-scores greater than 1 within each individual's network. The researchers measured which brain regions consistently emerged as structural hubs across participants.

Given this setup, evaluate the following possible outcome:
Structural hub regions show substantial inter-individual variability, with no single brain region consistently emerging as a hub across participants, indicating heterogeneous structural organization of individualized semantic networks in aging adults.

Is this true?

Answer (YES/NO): NO